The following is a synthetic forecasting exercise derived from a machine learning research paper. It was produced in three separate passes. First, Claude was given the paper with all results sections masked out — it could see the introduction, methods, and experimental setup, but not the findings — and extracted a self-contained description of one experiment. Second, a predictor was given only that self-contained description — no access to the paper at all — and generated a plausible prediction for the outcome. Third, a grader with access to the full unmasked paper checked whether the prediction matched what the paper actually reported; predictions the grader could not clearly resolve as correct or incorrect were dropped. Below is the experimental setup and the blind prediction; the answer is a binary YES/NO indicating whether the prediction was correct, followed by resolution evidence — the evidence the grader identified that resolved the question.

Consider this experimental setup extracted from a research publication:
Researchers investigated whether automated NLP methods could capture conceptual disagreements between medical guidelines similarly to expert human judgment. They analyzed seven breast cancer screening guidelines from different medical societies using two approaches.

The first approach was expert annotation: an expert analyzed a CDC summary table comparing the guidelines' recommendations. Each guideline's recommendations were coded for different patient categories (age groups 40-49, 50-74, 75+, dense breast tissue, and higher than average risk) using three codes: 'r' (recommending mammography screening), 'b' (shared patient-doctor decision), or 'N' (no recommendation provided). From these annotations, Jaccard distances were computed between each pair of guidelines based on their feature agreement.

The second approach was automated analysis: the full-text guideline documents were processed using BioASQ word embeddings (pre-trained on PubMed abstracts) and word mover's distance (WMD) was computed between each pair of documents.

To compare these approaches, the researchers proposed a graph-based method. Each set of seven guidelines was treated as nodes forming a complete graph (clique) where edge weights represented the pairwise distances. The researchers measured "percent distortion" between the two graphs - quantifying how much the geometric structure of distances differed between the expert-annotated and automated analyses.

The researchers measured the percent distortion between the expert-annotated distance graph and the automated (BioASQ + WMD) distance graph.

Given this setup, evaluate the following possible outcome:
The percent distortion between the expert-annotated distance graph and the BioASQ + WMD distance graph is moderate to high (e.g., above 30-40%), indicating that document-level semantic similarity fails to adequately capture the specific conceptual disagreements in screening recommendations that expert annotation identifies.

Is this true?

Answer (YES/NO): NO